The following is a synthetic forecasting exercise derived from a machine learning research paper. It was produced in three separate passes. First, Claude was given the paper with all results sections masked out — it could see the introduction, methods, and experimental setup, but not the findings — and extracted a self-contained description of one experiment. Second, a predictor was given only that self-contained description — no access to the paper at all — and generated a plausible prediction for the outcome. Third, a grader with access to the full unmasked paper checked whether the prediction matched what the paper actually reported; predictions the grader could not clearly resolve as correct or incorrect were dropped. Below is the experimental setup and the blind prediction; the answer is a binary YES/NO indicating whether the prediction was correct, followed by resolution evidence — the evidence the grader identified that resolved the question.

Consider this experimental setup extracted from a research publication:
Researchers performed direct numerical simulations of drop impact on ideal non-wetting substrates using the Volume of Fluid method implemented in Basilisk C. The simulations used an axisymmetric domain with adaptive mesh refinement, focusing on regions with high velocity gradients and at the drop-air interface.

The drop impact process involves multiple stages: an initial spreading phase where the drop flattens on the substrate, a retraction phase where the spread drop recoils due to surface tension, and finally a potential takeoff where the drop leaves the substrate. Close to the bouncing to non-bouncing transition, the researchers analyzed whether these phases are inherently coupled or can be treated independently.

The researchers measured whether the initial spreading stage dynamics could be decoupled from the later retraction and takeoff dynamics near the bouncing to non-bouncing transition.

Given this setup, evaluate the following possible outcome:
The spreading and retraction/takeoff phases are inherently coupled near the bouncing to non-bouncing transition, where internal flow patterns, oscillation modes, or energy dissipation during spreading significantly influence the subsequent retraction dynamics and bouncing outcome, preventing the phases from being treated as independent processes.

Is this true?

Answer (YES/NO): NO